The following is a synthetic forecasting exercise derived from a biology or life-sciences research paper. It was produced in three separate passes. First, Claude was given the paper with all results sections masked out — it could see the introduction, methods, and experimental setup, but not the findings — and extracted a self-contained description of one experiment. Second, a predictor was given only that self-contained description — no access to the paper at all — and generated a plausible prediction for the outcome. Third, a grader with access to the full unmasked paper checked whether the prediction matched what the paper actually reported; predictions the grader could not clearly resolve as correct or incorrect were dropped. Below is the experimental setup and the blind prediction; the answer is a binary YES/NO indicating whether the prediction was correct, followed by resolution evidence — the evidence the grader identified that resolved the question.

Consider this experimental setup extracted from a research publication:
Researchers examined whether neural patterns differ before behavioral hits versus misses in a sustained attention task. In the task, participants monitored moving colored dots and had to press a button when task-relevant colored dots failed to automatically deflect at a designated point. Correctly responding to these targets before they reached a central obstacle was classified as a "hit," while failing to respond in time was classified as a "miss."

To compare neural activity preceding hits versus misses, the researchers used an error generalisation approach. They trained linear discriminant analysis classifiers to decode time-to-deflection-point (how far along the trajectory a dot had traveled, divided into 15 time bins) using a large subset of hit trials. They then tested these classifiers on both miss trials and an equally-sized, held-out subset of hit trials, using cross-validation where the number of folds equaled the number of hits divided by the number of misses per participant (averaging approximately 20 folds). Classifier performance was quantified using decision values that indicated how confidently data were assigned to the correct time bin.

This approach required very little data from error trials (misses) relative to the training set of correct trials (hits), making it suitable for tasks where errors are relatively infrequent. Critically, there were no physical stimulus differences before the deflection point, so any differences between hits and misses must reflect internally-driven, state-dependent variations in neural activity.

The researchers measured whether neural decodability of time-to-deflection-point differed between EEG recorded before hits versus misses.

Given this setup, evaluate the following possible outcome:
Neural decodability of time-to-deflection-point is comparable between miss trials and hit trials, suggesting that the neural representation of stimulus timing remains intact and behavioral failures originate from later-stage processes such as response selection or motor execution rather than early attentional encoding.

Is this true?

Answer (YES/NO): NO